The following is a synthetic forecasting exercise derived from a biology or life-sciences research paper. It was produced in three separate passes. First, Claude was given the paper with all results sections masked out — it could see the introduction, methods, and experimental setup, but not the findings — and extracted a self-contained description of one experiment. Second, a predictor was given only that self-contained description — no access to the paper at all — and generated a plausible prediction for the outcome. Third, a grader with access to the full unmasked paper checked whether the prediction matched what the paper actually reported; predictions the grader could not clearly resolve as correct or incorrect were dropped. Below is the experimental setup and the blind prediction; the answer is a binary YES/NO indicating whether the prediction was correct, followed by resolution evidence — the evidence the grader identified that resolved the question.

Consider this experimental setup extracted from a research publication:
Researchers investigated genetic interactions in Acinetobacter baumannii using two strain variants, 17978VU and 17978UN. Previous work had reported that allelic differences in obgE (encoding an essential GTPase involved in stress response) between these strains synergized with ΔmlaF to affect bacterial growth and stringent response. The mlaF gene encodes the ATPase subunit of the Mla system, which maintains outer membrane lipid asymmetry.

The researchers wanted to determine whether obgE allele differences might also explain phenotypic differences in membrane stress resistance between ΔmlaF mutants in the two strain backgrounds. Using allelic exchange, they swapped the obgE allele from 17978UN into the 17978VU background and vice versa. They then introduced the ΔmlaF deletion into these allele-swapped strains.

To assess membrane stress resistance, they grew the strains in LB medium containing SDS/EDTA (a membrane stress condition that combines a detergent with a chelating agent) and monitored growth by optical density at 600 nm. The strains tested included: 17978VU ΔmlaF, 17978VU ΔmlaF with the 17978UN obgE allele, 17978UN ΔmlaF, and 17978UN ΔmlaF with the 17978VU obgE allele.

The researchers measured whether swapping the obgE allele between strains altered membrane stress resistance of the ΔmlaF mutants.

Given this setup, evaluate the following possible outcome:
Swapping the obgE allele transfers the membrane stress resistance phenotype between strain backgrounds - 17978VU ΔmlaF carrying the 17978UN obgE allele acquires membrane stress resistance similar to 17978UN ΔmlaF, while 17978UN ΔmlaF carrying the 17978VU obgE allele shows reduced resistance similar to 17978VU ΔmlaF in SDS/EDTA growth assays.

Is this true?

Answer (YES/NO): NO